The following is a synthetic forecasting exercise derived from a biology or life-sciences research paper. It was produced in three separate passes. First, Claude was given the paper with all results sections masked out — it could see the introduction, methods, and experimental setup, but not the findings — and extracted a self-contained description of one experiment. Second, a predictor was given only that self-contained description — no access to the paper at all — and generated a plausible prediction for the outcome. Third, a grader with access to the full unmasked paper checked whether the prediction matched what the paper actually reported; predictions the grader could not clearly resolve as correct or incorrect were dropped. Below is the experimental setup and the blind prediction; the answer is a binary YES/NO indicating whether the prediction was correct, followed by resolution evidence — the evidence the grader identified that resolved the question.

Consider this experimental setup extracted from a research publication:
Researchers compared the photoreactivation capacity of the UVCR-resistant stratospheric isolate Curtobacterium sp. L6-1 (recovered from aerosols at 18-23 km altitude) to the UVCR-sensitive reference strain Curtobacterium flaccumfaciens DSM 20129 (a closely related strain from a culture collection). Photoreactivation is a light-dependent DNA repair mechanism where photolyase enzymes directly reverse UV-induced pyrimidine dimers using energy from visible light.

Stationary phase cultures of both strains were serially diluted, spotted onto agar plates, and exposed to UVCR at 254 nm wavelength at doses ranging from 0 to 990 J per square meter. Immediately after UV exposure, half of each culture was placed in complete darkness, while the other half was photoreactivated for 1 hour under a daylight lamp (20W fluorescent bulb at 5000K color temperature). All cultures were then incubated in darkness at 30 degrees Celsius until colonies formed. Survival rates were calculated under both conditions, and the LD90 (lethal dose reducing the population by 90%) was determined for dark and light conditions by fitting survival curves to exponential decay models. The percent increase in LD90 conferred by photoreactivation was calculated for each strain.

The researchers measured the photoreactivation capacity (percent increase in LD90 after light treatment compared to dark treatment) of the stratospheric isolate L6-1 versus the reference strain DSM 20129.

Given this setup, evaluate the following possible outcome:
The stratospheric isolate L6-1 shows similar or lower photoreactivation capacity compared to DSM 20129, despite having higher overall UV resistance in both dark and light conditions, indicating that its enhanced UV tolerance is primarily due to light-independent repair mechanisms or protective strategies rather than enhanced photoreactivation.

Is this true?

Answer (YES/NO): NO